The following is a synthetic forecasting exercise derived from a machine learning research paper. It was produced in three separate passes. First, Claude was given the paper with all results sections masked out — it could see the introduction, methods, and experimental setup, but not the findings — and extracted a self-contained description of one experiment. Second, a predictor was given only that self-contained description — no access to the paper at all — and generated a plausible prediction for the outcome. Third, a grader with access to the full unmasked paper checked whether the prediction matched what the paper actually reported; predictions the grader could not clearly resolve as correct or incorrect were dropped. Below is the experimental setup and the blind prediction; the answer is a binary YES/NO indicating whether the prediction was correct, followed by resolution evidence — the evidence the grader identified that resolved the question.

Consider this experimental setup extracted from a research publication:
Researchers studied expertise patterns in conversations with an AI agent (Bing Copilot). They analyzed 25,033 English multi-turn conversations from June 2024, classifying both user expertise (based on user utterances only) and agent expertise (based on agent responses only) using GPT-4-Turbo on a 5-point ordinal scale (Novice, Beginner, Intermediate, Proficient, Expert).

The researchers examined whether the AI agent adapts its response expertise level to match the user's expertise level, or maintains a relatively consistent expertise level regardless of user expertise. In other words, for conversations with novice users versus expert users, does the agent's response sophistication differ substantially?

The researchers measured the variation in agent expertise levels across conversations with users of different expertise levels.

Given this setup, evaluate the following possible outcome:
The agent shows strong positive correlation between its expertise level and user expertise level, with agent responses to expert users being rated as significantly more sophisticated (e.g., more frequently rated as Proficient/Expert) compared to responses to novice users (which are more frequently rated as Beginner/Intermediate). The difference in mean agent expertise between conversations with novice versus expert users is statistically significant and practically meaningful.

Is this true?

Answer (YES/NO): NO